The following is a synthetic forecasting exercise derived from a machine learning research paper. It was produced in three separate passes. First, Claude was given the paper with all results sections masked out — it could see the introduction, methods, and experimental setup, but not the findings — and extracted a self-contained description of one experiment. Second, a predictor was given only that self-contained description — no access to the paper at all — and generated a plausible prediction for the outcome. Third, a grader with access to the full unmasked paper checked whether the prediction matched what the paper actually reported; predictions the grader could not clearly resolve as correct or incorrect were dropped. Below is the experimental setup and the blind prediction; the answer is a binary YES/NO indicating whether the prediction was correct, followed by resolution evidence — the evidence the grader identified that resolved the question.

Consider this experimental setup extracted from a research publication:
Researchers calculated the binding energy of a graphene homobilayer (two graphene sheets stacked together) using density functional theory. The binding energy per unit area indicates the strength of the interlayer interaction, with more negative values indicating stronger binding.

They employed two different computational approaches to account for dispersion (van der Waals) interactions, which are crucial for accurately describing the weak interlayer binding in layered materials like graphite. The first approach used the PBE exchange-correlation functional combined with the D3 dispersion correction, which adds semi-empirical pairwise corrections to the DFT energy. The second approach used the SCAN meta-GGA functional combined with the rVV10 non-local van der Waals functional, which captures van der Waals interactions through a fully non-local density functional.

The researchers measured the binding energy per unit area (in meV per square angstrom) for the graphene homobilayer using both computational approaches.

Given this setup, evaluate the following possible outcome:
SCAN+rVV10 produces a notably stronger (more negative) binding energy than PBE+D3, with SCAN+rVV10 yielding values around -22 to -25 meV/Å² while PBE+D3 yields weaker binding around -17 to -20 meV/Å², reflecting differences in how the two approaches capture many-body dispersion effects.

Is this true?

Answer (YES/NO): NO